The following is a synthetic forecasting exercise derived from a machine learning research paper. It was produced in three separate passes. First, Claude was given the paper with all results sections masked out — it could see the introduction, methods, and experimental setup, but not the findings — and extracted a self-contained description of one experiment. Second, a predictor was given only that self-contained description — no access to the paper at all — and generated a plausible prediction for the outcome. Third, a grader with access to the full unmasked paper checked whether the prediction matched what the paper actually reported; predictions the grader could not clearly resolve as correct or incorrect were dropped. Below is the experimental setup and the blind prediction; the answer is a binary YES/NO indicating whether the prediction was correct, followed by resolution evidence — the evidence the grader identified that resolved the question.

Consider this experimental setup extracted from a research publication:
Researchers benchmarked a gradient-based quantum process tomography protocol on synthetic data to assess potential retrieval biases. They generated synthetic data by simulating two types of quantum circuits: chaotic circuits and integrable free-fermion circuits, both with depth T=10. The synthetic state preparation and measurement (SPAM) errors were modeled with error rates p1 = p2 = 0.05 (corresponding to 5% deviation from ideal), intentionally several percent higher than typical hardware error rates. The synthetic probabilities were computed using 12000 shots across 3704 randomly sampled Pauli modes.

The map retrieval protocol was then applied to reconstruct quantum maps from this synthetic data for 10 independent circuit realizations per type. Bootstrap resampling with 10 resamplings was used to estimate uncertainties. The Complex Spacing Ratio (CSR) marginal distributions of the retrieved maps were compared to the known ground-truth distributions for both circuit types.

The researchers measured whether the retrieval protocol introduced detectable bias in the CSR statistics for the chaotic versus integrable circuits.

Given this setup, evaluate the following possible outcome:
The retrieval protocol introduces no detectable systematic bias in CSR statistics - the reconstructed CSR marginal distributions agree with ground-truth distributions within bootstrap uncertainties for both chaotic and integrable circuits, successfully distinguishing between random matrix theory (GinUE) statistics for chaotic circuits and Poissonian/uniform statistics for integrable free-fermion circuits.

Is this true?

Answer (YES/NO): NO